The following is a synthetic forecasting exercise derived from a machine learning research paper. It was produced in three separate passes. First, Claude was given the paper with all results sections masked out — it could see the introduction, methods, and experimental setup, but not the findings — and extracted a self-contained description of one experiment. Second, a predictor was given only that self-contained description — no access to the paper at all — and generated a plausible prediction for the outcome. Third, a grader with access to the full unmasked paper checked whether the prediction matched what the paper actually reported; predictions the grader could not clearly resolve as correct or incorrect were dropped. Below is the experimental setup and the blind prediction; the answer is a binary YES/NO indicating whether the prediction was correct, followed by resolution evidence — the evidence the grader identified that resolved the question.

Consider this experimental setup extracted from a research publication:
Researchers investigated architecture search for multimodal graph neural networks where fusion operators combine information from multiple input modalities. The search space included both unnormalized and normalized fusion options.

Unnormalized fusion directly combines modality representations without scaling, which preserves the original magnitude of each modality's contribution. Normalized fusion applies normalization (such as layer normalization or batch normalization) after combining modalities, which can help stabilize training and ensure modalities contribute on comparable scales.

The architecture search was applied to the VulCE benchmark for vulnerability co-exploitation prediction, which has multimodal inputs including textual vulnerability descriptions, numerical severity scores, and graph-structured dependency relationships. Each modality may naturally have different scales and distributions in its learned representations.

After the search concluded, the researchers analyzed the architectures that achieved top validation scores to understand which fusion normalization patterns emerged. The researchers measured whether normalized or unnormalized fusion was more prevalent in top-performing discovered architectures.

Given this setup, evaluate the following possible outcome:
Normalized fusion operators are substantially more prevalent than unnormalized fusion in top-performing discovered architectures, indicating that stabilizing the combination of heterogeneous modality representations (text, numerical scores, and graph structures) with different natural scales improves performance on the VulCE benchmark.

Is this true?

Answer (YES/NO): YES